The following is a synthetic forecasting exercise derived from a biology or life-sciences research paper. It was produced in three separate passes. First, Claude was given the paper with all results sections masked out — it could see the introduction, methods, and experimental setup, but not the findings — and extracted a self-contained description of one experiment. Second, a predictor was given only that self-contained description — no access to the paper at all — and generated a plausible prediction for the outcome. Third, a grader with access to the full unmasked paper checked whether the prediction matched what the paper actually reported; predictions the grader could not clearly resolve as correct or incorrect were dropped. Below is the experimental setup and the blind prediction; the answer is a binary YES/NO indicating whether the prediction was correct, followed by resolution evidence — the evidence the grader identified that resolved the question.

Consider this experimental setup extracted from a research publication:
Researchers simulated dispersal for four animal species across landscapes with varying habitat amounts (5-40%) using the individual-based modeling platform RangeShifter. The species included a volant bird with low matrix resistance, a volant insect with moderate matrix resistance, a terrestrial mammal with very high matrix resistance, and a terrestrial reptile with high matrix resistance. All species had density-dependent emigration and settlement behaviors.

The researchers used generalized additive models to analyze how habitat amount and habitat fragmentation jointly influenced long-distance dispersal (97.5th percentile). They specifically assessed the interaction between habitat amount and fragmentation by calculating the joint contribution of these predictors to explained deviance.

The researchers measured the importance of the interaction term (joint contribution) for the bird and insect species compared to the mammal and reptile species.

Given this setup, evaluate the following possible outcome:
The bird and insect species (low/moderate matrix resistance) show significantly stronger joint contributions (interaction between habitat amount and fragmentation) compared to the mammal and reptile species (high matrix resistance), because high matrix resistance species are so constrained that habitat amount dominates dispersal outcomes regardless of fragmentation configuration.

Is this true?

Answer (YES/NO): YES